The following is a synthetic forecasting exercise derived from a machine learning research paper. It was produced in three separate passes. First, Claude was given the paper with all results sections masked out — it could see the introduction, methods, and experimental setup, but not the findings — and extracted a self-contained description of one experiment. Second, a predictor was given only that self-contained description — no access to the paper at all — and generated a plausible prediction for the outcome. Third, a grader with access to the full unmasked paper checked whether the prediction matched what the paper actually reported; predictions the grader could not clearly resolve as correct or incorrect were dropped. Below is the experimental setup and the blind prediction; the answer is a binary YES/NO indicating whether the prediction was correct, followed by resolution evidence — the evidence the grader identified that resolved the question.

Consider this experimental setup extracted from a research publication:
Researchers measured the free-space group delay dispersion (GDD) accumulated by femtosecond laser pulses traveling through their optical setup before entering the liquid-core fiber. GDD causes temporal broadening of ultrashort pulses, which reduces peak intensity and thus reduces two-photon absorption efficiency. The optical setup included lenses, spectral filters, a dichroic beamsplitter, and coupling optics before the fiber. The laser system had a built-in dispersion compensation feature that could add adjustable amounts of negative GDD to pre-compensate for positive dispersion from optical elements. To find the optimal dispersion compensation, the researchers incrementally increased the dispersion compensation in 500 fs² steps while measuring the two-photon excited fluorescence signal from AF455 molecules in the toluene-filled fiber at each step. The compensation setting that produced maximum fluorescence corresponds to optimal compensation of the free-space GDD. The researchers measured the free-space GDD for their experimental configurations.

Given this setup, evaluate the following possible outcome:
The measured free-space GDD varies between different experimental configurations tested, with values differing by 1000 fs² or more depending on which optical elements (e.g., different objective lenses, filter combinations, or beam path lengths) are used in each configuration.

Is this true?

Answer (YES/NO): YES